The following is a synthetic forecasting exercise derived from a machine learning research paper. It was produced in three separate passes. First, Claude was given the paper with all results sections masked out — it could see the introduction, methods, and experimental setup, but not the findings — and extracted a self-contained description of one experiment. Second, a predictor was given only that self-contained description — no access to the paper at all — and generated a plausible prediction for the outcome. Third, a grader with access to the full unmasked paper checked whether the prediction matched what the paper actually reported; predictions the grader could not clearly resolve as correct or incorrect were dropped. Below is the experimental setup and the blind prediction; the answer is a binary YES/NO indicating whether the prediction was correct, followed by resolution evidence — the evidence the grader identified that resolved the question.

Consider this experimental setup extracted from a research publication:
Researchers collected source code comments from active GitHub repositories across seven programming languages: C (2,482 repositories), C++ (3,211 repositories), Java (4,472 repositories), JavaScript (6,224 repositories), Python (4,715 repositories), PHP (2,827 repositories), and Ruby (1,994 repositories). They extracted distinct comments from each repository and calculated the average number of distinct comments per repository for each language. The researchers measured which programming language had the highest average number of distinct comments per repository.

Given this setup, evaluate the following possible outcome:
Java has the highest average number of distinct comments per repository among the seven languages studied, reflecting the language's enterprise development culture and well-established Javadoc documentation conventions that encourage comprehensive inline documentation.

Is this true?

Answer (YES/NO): NO